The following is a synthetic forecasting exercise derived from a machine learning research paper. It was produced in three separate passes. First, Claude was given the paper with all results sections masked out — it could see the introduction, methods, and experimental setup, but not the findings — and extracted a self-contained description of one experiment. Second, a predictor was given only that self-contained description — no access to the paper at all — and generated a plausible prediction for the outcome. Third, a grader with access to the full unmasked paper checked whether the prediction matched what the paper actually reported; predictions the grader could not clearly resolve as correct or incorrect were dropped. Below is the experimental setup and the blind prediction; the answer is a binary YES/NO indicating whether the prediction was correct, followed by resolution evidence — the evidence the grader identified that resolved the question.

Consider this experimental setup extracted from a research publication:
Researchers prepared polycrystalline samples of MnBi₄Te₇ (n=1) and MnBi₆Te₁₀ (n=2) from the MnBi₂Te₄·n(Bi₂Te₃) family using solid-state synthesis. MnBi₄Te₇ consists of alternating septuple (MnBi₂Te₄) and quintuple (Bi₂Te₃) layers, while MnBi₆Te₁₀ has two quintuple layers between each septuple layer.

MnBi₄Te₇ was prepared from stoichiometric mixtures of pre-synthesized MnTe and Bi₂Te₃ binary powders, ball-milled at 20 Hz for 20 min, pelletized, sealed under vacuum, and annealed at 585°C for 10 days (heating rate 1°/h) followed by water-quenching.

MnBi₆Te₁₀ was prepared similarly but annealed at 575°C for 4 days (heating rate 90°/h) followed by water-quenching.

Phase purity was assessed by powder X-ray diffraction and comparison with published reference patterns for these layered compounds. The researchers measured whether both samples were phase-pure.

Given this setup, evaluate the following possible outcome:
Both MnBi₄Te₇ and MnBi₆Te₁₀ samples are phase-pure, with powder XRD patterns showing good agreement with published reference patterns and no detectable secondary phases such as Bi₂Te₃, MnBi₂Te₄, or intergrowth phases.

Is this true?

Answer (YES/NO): NO